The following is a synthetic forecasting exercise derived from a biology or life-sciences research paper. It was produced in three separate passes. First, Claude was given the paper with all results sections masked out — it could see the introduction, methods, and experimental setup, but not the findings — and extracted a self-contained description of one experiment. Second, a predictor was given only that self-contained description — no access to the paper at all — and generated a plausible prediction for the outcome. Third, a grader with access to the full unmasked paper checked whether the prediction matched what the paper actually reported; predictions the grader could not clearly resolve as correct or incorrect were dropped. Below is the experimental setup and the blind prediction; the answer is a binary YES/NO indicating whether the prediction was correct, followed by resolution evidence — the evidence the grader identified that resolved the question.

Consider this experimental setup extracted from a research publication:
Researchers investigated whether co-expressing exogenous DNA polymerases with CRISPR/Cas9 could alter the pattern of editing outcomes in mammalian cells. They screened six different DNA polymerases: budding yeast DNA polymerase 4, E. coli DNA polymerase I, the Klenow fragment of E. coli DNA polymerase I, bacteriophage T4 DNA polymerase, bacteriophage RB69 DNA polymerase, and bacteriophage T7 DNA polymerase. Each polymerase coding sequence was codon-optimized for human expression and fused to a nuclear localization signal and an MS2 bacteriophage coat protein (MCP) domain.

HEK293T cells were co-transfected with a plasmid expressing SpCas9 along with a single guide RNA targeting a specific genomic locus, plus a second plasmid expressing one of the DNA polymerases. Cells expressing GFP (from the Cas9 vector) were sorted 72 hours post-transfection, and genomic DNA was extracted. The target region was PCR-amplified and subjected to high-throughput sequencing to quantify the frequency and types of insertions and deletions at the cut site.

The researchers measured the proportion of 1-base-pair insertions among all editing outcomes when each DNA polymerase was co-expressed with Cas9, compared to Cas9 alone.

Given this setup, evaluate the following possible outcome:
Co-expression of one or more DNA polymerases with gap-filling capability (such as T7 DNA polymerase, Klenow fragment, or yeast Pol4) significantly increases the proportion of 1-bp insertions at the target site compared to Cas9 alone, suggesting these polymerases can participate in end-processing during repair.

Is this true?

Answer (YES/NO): NO